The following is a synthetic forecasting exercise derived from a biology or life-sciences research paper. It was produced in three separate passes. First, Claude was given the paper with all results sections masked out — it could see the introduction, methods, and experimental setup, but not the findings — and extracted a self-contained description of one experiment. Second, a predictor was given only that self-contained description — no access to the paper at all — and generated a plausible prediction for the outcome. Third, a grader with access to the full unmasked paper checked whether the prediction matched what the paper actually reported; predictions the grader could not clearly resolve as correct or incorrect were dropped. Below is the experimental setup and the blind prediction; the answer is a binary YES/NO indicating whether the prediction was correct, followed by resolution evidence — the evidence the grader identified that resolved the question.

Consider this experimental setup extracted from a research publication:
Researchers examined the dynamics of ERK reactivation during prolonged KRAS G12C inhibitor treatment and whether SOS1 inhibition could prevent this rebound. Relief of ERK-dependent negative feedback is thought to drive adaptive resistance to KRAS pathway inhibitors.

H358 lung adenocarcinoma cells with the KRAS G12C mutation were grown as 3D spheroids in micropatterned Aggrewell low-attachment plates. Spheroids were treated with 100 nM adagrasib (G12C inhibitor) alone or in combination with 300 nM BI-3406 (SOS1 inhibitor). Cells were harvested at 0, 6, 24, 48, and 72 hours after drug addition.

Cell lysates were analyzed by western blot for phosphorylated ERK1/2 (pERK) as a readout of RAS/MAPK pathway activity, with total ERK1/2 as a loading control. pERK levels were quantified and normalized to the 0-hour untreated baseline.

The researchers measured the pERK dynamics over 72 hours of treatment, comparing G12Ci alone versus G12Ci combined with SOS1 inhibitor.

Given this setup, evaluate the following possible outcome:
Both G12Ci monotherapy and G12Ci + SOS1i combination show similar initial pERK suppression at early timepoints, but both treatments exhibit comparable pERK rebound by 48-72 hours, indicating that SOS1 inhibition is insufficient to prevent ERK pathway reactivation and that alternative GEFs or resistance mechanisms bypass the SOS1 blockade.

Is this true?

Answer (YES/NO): NO